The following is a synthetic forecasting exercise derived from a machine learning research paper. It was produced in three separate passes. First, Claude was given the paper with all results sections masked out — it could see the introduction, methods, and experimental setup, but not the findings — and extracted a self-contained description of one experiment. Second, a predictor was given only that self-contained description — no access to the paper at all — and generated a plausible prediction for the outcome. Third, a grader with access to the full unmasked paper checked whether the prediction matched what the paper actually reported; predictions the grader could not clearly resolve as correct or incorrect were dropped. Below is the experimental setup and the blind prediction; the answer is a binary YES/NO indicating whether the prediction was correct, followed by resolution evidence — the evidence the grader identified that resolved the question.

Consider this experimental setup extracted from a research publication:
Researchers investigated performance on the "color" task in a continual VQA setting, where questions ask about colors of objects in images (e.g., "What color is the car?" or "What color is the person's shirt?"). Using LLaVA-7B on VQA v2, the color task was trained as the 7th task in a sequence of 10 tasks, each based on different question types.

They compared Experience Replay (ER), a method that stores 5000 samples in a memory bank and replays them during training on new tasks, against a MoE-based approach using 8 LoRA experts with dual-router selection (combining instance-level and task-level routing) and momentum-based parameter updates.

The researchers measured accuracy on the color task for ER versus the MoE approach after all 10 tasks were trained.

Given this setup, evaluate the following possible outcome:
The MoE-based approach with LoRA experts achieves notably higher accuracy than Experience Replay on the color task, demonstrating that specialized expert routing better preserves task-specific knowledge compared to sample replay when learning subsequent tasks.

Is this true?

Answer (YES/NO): NO